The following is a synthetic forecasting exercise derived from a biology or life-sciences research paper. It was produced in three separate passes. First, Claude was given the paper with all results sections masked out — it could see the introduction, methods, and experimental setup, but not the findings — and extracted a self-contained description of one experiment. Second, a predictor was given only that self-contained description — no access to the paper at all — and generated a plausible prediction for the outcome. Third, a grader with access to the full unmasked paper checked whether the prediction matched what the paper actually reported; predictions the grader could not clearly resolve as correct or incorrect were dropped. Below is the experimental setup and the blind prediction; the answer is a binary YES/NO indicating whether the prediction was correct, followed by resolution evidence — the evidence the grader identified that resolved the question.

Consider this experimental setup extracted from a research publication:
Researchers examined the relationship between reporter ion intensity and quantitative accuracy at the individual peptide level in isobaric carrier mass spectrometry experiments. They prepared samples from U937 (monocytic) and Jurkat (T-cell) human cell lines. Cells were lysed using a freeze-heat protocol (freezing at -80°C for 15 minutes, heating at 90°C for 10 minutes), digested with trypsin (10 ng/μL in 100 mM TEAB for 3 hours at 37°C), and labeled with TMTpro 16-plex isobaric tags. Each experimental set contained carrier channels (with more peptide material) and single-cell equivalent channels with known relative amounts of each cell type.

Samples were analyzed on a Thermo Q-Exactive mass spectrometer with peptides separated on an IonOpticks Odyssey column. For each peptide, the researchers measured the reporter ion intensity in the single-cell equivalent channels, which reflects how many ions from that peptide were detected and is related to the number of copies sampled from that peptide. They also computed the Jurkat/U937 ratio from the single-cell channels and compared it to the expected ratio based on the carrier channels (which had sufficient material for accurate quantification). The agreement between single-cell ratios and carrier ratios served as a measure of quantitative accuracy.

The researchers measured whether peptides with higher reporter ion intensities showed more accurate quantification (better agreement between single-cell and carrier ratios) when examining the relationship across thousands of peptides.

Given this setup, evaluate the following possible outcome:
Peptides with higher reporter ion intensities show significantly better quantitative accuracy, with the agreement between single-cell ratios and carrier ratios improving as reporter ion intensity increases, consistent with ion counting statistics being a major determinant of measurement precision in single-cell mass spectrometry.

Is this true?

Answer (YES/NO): YES